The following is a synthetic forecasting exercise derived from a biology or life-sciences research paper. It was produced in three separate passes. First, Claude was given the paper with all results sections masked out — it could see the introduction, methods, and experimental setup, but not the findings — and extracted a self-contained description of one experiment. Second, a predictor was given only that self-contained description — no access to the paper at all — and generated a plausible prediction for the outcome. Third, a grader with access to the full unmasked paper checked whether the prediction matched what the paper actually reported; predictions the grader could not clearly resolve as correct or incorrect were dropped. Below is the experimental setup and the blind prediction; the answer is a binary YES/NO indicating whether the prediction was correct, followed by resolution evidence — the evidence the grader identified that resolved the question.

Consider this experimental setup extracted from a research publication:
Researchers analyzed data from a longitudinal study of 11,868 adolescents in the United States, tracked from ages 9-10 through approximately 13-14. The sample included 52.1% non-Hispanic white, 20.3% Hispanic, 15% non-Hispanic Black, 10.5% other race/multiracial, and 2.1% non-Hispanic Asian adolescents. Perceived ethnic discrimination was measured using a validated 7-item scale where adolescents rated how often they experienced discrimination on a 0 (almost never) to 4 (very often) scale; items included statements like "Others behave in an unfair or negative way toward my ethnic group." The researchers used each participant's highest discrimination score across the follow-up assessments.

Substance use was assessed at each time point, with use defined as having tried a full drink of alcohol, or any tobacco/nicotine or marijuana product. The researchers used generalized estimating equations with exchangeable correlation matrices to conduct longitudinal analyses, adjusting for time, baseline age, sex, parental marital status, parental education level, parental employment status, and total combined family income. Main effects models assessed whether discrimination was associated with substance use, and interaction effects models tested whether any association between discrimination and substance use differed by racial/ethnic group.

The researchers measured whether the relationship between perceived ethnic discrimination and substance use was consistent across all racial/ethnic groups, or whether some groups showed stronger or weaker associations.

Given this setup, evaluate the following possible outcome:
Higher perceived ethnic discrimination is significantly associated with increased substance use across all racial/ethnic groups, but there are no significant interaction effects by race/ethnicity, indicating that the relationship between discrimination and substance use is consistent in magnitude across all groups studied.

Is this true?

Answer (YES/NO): NO